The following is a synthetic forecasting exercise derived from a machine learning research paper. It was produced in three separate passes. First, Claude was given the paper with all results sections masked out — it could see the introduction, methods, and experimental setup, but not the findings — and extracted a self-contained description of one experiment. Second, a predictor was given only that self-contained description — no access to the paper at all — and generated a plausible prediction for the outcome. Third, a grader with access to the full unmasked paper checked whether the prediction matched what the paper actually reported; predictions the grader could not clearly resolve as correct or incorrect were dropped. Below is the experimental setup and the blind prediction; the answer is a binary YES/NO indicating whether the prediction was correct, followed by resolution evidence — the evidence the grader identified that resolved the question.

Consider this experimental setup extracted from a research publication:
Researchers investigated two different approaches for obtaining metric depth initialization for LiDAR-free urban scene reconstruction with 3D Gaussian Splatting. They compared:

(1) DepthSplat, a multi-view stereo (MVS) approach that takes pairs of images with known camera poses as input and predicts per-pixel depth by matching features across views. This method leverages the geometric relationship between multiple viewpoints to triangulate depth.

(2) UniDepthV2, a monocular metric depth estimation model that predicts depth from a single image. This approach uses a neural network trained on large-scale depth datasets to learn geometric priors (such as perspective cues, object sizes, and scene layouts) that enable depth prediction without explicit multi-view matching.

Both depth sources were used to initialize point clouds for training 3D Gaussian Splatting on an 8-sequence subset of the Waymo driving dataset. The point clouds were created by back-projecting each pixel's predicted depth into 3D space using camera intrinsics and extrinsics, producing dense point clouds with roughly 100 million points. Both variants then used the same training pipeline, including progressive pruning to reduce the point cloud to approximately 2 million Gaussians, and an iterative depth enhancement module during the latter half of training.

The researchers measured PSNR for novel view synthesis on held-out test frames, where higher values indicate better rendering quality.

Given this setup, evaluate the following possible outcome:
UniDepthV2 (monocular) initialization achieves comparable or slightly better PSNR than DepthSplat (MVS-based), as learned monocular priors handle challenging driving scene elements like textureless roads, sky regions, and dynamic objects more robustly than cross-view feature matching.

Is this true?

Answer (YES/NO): YES